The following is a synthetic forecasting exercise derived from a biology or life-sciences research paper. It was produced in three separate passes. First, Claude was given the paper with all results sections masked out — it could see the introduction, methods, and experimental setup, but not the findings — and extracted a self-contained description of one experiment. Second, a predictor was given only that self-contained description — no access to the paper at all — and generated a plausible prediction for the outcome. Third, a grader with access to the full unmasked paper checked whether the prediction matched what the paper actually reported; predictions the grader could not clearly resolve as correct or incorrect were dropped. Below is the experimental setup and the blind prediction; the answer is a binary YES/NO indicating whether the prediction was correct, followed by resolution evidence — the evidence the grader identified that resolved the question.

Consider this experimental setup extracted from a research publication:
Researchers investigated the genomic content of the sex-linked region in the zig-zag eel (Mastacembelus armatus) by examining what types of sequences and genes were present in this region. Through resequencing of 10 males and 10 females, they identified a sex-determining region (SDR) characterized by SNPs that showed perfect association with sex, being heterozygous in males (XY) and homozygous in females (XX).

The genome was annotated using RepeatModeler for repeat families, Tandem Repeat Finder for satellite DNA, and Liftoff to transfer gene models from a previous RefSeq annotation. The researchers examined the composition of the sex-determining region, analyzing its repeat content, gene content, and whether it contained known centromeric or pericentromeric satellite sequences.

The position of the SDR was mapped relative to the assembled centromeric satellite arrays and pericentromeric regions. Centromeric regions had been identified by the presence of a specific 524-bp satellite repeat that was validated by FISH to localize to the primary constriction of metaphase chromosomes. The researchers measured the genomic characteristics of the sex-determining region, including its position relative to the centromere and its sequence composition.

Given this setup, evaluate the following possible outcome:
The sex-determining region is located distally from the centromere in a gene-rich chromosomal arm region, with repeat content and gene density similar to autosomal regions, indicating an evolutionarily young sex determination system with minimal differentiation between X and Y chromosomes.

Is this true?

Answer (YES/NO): NO